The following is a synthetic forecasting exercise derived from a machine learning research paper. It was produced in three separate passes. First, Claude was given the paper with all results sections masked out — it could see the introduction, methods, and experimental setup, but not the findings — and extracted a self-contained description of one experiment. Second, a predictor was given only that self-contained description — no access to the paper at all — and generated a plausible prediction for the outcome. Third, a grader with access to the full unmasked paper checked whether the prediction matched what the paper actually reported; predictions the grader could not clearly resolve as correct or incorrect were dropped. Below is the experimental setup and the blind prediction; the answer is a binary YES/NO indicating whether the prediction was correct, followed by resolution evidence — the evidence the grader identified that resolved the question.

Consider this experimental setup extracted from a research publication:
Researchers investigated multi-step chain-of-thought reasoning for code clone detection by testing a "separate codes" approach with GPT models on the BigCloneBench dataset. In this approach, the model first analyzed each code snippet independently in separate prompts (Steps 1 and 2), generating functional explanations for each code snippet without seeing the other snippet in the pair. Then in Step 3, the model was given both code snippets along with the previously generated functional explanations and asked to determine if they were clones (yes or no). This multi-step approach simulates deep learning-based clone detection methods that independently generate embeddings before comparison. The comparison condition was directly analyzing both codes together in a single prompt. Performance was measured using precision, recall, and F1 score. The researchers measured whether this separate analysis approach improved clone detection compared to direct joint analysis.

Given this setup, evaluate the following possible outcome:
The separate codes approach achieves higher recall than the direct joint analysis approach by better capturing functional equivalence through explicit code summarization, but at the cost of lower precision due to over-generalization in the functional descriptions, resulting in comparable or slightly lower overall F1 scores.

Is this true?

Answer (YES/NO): NO